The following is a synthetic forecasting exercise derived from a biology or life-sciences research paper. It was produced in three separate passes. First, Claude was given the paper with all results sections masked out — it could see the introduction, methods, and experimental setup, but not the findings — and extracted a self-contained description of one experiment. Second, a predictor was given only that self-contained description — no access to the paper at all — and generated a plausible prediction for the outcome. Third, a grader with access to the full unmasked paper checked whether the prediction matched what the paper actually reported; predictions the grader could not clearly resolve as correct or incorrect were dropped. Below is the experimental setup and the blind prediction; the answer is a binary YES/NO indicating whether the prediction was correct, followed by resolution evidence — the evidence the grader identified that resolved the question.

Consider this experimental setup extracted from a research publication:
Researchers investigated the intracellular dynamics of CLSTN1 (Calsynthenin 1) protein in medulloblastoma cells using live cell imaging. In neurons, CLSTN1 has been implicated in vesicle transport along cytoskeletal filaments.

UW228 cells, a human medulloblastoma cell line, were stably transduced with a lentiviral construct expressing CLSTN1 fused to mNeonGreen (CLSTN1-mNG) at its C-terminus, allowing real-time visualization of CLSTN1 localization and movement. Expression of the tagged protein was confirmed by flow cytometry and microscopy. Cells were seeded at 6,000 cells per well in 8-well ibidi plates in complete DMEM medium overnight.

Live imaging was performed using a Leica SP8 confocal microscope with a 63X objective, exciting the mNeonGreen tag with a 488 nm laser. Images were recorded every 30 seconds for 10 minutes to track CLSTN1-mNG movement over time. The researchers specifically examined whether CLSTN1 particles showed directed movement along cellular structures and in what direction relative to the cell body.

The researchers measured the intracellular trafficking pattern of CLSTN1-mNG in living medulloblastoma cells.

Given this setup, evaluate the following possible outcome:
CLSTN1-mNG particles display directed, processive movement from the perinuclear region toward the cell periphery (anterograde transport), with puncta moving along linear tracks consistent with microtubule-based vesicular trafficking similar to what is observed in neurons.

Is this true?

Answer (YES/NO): YES